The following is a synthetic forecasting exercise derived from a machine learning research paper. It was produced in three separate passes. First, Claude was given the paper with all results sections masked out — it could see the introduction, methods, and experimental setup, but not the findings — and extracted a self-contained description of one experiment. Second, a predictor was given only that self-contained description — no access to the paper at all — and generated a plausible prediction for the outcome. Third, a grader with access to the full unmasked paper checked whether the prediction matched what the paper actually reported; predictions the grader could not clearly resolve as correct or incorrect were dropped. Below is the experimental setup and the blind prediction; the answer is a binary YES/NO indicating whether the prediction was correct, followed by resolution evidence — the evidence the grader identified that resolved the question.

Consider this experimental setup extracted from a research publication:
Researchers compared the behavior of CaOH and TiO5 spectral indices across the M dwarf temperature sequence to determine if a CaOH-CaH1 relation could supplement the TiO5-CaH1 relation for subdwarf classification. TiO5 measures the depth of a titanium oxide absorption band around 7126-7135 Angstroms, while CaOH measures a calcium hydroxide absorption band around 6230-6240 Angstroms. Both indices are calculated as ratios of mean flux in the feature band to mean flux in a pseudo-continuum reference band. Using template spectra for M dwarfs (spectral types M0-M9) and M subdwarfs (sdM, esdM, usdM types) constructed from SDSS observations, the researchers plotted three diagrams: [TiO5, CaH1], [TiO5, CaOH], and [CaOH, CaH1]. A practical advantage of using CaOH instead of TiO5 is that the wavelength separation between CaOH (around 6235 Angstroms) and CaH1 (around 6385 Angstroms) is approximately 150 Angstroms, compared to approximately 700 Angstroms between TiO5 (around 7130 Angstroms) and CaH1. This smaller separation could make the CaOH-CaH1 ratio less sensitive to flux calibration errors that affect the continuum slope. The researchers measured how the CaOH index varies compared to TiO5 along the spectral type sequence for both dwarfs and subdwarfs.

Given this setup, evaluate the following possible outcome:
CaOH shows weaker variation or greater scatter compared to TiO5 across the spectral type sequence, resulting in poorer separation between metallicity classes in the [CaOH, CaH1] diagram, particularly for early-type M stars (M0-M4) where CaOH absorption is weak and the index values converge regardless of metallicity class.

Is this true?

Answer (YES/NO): NO